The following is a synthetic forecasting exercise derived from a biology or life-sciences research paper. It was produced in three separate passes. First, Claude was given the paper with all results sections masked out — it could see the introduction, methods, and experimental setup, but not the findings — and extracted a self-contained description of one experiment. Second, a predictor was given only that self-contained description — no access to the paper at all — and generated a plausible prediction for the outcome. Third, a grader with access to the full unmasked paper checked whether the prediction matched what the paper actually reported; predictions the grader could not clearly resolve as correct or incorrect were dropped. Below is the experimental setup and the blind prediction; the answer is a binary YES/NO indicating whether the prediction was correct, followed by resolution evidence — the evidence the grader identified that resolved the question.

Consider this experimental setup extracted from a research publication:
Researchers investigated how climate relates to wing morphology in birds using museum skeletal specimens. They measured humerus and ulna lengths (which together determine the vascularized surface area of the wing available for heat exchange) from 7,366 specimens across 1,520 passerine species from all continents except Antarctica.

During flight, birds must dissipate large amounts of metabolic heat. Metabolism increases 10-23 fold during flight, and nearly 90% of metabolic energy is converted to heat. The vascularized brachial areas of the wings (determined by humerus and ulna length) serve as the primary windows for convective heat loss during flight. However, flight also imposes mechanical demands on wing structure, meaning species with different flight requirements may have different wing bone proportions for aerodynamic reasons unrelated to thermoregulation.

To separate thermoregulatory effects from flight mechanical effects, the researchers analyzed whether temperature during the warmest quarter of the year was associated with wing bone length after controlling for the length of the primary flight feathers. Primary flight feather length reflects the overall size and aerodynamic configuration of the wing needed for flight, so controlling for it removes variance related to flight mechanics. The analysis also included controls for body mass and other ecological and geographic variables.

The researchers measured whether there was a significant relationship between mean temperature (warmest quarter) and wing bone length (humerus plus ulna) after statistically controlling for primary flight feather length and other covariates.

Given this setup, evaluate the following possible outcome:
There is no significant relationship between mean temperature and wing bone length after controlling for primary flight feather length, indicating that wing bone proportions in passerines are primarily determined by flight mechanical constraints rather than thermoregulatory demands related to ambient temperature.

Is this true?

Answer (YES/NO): NO